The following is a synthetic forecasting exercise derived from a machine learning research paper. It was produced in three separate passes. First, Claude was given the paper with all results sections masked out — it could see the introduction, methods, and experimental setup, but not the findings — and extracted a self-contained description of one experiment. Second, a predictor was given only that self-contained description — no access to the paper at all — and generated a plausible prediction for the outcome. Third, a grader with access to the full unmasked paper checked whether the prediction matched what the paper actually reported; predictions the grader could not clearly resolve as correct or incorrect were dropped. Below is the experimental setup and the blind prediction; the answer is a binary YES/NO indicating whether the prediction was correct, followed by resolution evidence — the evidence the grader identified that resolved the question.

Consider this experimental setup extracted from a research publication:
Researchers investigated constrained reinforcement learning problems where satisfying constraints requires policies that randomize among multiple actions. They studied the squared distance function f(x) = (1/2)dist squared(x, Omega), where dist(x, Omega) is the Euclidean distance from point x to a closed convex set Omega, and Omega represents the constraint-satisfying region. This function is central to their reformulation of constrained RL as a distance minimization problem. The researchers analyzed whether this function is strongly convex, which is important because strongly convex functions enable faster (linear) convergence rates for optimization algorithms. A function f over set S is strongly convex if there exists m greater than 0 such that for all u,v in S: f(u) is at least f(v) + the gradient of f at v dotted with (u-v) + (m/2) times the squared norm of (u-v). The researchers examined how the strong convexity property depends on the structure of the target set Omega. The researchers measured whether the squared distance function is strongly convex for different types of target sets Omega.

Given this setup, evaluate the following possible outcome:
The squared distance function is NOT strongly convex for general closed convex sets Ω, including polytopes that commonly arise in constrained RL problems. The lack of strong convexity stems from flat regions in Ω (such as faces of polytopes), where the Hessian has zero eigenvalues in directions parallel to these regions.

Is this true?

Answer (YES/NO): YES